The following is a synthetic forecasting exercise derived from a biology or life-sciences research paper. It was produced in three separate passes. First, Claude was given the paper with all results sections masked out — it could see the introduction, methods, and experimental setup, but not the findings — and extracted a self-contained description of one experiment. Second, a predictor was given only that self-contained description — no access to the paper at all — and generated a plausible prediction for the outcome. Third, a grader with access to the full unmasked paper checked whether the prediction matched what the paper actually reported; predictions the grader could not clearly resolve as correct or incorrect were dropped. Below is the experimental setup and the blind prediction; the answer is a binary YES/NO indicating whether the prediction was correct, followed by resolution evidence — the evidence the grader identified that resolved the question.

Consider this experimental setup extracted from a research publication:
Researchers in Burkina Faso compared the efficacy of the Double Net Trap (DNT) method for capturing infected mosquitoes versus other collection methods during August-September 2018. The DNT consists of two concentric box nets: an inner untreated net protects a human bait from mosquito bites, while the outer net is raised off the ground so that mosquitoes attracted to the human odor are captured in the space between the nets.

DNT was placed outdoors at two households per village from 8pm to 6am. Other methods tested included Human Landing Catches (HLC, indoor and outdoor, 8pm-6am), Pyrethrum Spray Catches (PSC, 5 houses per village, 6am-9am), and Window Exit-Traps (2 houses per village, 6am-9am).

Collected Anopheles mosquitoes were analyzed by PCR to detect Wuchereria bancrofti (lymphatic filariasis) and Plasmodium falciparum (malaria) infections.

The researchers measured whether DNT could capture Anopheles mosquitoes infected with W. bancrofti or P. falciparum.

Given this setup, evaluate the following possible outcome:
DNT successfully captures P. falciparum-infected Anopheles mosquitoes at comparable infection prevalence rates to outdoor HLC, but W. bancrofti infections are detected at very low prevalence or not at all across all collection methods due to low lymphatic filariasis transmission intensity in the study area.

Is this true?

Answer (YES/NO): NO